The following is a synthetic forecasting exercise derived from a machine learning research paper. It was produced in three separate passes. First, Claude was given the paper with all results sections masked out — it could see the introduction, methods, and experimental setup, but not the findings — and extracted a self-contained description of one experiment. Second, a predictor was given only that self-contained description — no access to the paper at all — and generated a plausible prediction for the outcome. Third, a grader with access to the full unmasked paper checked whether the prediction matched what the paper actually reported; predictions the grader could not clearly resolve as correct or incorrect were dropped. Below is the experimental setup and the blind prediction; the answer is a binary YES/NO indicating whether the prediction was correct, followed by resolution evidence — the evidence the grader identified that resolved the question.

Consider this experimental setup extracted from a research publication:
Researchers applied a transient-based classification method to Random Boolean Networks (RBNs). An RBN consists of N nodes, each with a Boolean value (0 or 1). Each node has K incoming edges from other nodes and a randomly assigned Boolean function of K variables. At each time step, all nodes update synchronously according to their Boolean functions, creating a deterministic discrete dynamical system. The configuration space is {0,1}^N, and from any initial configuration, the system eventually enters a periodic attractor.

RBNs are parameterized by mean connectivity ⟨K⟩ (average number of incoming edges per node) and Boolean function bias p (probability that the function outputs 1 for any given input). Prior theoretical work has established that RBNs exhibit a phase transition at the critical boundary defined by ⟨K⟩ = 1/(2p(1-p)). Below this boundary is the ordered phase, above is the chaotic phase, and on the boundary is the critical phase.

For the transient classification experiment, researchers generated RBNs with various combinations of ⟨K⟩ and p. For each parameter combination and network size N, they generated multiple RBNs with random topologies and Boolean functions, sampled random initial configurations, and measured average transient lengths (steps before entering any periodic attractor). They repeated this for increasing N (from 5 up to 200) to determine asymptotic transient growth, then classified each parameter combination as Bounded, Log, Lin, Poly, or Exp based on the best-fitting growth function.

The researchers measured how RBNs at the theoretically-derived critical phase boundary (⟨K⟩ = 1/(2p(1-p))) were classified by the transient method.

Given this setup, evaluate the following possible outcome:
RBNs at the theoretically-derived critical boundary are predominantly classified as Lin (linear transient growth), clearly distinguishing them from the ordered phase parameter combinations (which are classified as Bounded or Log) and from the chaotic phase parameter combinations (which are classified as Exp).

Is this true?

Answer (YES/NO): YES